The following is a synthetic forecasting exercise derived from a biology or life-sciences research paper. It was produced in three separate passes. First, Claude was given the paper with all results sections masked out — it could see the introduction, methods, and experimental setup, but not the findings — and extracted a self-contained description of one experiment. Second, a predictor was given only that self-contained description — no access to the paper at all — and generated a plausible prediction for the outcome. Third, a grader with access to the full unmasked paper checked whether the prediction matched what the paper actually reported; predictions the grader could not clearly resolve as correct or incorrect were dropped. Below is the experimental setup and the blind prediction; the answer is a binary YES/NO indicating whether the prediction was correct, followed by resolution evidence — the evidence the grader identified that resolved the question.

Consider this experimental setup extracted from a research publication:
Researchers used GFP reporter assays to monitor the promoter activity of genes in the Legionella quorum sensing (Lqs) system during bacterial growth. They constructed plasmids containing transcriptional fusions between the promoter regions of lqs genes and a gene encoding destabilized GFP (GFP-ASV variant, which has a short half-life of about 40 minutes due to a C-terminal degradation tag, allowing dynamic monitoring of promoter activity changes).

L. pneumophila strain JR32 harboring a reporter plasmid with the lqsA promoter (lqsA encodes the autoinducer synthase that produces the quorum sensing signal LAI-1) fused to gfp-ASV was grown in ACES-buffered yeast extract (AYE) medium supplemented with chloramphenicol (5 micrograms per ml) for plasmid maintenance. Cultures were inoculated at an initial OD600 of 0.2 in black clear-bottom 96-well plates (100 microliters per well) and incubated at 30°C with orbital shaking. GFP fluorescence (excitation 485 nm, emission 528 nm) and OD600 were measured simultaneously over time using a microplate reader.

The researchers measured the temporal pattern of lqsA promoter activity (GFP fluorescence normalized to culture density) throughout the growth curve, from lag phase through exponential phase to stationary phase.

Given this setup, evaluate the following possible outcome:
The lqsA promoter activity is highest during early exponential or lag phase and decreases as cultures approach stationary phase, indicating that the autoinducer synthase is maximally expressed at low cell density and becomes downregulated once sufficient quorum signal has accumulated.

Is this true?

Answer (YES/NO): NO